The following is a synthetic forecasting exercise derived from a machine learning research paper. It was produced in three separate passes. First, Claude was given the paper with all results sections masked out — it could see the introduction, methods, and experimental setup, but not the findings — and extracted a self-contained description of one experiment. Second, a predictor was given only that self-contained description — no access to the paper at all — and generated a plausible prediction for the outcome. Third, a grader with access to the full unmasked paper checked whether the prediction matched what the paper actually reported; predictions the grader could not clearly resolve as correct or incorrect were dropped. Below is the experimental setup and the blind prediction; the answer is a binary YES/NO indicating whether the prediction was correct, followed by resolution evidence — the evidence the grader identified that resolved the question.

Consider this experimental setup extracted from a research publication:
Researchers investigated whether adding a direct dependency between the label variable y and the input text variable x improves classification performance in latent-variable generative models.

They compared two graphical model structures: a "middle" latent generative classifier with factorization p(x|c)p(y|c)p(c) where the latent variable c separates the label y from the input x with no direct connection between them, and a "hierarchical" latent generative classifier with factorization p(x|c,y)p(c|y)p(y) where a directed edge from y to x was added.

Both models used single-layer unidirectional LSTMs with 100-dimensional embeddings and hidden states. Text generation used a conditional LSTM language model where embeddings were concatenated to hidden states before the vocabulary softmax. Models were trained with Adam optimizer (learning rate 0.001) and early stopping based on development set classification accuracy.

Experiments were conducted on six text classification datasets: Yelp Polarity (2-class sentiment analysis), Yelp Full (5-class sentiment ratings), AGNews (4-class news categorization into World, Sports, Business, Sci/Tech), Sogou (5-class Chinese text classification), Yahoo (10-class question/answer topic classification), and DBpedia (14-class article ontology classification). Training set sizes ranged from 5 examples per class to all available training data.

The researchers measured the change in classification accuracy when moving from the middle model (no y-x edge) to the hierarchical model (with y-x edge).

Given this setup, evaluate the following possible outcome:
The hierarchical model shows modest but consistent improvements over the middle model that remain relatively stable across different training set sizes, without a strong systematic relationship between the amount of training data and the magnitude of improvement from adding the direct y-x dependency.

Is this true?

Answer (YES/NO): NO